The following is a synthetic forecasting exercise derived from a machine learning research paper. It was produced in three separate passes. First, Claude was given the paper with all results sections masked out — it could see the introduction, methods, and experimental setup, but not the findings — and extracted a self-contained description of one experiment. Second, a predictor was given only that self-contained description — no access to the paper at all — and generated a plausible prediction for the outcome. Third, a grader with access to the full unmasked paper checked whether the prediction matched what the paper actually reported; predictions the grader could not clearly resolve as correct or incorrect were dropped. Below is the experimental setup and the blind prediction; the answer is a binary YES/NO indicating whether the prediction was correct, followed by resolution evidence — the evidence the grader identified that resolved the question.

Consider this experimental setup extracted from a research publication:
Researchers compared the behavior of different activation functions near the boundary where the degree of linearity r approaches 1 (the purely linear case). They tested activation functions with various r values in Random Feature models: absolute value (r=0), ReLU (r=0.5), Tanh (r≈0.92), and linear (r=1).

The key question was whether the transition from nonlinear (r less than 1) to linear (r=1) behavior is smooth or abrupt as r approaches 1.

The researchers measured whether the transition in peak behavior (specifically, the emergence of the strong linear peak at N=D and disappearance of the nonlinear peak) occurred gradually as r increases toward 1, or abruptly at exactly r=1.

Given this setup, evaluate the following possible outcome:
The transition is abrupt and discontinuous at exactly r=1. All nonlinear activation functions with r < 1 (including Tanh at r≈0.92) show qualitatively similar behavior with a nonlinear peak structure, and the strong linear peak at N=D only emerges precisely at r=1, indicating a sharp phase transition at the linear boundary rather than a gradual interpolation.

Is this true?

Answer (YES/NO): YES